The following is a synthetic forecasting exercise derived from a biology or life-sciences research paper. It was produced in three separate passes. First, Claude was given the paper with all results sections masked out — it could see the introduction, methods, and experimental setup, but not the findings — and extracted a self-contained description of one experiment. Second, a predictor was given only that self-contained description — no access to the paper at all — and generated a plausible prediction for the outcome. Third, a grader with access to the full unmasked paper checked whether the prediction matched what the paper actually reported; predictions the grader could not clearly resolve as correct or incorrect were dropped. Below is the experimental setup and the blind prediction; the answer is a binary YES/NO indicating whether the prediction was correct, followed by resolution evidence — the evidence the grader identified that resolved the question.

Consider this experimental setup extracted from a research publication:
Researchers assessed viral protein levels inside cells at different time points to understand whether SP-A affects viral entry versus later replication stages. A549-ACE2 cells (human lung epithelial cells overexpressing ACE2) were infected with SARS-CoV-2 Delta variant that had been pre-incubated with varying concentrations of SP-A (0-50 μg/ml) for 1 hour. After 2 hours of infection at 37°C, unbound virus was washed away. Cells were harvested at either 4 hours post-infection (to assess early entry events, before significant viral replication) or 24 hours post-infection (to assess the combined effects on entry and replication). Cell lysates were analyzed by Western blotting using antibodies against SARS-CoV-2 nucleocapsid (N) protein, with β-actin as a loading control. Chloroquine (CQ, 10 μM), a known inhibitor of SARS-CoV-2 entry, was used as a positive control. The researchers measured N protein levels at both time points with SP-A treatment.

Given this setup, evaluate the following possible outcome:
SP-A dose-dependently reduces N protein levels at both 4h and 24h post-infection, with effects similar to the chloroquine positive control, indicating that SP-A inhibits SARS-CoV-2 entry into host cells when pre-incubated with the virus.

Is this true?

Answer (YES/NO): YES